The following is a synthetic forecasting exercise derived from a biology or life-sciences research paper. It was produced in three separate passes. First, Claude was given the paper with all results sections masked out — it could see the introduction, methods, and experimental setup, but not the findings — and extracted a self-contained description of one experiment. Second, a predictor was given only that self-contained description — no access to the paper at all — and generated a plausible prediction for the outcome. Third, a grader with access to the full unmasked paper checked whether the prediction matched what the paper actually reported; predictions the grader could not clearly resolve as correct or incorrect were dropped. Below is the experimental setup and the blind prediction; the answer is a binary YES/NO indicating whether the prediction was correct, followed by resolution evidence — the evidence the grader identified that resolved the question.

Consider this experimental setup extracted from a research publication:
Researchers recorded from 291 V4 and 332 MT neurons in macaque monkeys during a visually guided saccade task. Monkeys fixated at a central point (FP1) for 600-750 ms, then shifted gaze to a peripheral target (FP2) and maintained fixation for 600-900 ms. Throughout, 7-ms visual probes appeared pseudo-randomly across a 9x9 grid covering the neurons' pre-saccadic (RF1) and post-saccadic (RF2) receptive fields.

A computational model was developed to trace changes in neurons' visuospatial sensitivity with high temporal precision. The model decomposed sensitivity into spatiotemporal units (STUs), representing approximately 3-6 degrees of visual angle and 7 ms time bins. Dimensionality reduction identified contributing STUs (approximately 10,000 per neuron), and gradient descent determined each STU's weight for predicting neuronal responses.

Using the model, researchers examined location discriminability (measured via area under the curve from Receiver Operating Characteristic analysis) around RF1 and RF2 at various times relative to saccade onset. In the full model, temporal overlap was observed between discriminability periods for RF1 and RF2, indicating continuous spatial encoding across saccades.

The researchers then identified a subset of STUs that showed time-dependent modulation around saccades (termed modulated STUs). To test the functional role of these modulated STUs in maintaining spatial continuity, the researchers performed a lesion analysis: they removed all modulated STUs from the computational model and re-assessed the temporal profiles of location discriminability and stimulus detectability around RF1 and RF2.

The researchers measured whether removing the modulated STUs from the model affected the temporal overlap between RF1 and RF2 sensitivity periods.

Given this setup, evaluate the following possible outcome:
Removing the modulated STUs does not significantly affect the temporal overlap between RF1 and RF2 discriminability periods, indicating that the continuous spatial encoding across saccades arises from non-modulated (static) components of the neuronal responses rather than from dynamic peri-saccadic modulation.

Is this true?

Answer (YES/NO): NO